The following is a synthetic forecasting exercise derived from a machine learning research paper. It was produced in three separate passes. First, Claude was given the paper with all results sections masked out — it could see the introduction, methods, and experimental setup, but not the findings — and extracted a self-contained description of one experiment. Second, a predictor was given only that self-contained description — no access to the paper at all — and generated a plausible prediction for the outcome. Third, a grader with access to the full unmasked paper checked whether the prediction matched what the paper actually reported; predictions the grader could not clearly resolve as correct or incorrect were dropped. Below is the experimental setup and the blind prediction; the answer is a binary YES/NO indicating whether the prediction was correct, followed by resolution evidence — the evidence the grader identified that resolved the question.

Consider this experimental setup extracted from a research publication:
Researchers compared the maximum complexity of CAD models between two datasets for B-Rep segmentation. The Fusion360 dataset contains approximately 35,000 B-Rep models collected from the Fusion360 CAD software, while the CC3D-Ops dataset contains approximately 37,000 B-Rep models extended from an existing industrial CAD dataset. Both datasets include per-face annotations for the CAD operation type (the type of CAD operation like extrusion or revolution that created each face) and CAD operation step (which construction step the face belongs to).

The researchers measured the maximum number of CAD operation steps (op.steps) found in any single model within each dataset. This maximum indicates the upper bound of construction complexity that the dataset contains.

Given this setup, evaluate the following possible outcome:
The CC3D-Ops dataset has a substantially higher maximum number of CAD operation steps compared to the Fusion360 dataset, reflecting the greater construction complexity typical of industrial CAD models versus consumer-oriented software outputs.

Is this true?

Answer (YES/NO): YES